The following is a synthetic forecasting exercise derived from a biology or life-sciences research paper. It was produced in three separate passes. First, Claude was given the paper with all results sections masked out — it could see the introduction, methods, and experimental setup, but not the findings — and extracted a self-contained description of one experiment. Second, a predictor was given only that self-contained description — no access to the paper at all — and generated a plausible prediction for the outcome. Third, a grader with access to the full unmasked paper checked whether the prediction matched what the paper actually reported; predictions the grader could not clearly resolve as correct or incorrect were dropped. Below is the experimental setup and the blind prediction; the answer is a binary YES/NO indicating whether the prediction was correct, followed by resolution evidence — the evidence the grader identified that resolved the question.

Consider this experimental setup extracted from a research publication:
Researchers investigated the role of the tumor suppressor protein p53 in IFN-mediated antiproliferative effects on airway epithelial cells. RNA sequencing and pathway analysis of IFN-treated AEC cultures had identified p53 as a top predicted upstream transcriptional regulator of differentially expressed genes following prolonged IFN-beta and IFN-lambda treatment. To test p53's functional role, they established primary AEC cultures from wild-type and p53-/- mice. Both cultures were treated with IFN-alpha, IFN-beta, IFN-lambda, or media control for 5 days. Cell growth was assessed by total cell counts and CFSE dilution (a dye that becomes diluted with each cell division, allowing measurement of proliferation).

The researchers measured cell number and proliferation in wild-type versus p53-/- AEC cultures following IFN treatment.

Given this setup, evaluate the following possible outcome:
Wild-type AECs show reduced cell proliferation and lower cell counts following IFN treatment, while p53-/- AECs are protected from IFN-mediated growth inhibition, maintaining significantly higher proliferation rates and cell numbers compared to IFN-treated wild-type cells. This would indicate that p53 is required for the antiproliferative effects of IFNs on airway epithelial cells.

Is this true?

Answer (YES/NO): YES